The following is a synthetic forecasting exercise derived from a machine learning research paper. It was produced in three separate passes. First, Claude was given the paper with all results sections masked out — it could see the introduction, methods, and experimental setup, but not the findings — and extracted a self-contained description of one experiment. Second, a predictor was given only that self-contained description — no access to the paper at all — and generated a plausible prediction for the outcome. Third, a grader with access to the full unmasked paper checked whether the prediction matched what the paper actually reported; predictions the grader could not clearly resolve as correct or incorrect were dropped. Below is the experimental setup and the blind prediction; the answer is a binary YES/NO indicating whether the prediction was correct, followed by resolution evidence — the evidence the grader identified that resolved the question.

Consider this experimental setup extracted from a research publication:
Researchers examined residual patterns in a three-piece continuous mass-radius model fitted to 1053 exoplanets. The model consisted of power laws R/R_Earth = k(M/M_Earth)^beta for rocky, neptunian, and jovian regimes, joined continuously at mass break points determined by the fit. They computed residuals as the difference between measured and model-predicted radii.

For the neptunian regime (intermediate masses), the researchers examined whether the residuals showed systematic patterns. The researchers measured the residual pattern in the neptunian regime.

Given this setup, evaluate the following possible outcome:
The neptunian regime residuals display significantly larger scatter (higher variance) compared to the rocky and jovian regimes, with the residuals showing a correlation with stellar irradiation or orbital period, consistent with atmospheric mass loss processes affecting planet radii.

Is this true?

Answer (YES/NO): NO